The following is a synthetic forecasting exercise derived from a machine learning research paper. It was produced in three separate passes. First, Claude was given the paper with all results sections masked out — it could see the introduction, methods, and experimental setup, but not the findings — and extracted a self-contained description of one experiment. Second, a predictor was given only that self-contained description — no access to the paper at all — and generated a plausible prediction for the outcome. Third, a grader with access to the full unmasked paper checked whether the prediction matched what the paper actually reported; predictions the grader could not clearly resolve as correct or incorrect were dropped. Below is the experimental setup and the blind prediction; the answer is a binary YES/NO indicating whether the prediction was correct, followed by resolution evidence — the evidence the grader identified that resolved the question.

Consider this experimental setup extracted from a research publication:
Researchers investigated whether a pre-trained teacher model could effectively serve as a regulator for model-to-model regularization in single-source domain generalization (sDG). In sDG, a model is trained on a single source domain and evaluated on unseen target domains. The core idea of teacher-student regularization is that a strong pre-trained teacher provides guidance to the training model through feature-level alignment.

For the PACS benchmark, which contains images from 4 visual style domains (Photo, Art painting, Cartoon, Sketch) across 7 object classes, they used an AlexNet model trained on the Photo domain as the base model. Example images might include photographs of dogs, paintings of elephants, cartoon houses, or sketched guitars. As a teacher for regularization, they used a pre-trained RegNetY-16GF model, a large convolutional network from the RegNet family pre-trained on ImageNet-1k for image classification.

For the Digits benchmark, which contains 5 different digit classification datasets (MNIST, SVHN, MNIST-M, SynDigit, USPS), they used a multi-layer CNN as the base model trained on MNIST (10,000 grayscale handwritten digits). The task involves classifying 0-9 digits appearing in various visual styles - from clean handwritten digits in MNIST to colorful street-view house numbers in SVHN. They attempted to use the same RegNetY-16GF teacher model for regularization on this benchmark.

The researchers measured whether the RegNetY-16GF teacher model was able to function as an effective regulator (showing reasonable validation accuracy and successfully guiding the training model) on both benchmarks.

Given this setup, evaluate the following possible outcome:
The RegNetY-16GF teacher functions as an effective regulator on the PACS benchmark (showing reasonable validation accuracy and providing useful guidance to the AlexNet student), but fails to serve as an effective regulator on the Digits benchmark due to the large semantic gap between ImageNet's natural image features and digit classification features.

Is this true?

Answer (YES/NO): YES